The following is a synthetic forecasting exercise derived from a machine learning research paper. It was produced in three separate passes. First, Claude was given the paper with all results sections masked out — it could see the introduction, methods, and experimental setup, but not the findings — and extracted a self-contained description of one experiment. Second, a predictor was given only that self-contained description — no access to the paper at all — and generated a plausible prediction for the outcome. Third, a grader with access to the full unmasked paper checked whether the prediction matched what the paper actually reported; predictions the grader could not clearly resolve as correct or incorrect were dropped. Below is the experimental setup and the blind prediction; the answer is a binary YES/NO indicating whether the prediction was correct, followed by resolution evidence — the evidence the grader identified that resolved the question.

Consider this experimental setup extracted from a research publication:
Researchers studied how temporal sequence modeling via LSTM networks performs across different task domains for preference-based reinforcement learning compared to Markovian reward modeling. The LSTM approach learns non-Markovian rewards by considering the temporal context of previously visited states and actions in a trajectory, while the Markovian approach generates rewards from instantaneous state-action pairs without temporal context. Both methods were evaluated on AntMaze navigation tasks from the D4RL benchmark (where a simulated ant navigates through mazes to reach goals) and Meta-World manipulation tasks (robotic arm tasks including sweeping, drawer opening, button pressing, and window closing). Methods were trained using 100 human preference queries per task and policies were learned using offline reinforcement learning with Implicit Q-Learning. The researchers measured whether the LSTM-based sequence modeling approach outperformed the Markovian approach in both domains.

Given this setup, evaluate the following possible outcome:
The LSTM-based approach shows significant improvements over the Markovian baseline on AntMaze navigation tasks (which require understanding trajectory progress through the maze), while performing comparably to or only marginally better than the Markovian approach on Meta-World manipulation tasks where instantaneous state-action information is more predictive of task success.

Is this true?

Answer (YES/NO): NO